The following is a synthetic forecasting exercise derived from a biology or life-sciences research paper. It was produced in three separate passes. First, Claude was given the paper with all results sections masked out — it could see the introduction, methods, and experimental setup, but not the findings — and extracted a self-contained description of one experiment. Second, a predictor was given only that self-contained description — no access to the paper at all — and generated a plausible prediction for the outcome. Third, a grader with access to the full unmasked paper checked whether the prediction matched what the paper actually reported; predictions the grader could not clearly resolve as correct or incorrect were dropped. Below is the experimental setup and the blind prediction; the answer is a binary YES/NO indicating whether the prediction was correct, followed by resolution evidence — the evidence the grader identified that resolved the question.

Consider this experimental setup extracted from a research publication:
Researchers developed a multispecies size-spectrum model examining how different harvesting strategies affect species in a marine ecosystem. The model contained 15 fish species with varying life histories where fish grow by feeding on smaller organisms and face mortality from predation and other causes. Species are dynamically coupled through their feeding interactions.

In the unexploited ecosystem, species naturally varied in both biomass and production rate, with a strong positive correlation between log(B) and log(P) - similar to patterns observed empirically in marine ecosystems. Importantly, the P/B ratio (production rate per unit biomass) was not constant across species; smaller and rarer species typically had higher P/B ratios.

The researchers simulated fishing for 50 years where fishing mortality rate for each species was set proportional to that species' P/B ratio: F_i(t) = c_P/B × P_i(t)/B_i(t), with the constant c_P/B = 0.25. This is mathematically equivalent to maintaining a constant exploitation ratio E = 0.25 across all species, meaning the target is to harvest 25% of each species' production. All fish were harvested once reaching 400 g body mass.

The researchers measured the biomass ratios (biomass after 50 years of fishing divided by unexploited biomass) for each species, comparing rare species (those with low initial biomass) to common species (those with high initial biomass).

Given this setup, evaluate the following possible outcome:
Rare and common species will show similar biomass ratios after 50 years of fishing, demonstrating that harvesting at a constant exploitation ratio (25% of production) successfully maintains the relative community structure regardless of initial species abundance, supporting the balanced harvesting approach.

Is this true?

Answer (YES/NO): NO